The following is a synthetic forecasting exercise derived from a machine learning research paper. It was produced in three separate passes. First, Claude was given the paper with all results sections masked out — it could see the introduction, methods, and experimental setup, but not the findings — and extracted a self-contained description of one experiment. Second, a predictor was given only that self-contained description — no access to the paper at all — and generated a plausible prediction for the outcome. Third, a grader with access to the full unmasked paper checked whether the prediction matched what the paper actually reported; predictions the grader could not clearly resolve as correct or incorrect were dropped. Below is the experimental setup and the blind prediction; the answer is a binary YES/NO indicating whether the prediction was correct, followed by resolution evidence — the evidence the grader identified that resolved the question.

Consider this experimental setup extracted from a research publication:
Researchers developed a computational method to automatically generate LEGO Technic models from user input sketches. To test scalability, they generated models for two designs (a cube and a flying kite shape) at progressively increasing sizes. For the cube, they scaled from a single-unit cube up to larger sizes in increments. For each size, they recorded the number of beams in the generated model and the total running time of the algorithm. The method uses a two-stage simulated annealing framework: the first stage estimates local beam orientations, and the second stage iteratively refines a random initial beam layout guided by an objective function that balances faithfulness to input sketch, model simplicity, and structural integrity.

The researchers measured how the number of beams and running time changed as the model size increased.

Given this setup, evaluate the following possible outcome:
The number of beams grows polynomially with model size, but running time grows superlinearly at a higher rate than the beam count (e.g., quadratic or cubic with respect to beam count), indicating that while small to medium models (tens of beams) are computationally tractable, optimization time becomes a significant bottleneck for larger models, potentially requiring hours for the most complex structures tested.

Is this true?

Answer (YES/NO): NO